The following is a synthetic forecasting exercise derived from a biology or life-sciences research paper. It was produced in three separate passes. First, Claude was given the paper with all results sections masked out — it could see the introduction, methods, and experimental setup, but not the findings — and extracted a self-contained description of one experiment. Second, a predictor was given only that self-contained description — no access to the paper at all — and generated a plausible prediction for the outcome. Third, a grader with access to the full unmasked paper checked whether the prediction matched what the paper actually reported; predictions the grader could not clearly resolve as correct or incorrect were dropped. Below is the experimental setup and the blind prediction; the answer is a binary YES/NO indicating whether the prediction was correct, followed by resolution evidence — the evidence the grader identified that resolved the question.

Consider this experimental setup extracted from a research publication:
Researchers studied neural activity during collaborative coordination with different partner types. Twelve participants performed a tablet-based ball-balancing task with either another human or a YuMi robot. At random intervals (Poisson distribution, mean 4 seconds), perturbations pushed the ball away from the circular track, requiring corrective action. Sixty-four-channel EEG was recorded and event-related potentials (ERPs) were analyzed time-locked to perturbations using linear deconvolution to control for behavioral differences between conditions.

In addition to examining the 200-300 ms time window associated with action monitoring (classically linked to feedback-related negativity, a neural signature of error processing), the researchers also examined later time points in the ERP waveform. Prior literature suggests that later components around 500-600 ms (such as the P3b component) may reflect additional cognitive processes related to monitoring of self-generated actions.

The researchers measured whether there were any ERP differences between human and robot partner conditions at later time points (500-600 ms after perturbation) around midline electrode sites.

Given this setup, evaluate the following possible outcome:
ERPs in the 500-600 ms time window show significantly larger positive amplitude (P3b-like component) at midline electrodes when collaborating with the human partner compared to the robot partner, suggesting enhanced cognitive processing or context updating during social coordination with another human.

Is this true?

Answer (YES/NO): NO